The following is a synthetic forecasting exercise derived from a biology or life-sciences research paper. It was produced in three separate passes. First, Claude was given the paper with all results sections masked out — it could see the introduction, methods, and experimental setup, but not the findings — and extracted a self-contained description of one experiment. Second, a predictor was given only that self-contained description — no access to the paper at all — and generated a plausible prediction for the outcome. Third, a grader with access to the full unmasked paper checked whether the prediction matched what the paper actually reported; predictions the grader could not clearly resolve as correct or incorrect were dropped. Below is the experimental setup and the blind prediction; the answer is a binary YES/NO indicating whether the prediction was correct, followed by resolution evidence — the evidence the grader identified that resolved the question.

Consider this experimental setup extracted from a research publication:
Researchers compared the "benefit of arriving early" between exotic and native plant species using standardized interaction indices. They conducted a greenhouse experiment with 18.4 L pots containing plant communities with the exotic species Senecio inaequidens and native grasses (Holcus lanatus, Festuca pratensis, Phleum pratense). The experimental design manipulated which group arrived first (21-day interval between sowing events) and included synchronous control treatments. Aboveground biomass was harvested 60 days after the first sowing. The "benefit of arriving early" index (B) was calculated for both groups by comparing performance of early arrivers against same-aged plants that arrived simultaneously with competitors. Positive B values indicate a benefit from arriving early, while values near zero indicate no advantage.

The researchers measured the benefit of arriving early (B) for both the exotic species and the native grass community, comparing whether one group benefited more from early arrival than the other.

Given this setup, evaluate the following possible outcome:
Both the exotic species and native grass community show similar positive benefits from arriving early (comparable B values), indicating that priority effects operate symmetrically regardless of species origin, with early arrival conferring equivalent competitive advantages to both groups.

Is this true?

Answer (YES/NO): NO